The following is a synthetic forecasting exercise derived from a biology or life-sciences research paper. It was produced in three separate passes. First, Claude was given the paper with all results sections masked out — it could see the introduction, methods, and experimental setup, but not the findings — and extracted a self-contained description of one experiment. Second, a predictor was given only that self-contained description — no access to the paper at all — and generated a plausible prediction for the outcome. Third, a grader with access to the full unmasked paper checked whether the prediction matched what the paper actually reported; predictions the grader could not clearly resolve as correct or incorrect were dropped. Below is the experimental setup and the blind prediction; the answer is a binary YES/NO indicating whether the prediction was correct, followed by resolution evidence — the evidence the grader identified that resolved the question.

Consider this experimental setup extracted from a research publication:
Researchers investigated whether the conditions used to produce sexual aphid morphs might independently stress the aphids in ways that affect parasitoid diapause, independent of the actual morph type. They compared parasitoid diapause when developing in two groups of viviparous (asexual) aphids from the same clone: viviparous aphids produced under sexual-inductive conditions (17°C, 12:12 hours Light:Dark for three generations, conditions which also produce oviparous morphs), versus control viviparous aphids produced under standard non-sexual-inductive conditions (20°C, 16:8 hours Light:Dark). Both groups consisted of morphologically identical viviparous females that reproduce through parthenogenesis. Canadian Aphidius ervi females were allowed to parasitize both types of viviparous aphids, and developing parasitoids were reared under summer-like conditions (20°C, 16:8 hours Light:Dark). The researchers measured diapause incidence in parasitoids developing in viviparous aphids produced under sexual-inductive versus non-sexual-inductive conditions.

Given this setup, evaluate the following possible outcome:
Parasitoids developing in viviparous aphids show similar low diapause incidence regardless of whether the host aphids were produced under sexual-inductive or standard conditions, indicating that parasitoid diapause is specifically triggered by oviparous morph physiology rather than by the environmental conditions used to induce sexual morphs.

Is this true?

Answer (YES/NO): YES